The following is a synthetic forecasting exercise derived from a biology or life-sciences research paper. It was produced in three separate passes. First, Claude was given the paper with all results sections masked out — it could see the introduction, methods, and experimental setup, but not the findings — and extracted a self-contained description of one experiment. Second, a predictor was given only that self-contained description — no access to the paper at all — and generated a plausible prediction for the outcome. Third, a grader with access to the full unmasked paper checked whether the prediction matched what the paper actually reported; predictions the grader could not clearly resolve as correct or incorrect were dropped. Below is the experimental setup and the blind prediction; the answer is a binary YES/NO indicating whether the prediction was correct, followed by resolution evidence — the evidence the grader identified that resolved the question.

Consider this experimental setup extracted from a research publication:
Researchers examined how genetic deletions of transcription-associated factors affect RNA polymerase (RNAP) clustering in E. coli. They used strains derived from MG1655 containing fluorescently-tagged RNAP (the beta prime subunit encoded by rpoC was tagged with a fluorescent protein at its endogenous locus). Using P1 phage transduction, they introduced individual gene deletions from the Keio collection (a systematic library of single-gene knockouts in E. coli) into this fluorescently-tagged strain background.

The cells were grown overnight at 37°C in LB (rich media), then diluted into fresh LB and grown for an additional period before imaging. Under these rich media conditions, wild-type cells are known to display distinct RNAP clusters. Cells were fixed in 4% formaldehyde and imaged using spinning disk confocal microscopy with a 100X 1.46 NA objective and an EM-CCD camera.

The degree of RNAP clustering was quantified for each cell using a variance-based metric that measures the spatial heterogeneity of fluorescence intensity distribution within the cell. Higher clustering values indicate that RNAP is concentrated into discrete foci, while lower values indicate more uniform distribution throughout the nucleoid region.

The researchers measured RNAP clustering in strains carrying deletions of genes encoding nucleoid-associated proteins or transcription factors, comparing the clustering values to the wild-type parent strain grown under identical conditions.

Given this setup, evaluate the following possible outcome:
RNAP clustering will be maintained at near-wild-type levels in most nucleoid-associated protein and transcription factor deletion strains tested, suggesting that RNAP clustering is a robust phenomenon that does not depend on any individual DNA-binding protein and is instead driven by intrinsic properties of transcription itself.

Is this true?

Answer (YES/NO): NO